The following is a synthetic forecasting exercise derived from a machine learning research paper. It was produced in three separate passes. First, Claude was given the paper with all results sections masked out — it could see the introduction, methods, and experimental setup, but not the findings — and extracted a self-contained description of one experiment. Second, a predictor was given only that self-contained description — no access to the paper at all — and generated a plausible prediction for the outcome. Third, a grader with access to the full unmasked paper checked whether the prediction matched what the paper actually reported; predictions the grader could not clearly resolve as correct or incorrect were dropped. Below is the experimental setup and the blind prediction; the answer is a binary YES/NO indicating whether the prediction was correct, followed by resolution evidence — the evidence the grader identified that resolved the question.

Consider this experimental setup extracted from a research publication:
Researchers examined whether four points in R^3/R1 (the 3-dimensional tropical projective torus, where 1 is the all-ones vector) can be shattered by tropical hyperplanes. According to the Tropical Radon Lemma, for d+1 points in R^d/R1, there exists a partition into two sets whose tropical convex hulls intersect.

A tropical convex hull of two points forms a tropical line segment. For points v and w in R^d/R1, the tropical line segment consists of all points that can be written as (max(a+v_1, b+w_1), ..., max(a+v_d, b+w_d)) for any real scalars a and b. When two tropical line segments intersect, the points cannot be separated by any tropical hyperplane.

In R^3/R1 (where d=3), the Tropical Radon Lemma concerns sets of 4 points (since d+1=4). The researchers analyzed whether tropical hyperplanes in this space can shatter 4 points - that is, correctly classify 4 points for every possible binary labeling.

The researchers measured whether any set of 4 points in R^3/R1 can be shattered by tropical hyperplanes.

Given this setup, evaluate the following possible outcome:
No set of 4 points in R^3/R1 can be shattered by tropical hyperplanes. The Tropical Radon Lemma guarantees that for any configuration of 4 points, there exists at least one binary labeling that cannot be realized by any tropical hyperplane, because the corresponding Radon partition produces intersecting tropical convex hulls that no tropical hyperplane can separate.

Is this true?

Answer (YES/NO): YES